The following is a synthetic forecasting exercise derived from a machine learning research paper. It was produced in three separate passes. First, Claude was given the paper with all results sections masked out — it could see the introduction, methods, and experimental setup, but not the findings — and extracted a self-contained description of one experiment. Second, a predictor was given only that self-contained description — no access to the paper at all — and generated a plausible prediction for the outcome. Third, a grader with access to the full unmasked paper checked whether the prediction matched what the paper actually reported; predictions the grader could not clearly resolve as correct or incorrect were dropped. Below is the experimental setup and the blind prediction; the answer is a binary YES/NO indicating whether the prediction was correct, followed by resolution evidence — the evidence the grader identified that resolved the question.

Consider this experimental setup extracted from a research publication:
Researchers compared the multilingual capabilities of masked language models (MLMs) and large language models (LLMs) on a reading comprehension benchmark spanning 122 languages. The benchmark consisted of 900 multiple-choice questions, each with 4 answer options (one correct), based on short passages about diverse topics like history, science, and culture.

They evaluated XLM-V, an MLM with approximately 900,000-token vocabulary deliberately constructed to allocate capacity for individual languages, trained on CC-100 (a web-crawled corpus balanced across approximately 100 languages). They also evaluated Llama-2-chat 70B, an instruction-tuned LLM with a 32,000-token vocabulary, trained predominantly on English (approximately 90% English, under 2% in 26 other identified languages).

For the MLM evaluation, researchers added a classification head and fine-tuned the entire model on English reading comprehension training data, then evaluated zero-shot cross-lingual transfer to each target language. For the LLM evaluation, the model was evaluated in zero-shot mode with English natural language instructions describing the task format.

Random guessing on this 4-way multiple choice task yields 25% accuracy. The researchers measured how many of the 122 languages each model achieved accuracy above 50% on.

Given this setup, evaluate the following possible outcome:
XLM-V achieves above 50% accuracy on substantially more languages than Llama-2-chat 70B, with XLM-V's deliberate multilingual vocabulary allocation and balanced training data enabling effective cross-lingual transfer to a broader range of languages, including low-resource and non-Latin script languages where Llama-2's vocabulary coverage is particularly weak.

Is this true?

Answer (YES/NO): YES